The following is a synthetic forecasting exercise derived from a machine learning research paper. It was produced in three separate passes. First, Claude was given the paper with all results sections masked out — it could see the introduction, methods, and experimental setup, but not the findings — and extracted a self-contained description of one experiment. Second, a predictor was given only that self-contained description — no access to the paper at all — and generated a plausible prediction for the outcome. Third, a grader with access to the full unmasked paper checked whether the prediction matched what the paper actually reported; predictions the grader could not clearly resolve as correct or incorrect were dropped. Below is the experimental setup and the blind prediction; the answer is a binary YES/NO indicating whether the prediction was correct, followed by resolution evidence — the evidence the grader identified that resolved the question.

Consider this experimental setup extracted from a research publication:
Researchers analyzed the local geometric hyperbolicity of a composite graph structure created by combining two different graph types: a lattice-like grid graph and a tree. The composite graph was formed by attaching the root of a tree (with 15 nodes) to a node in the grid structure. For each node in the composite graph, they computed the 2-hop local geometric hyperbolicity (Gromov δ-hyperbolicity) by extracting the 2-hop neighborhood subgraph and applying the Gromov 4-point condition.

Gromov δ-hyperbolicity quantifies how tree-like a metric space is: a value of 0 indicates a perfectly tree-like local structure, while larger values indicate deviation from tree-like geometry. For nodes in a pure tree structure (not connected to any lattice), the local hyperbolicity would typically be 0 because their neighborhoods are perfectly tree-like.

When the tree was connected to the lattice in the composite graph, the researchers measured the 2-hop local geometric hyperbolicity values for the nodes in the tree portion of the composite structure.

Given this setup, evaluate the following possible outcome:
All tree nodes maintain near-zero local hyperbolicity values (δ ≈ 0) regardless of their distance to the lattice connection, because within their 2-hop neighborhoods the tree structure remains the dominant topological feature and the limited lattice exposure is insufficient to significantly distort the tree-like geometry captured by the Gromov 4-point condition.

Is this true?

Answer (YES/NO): YES